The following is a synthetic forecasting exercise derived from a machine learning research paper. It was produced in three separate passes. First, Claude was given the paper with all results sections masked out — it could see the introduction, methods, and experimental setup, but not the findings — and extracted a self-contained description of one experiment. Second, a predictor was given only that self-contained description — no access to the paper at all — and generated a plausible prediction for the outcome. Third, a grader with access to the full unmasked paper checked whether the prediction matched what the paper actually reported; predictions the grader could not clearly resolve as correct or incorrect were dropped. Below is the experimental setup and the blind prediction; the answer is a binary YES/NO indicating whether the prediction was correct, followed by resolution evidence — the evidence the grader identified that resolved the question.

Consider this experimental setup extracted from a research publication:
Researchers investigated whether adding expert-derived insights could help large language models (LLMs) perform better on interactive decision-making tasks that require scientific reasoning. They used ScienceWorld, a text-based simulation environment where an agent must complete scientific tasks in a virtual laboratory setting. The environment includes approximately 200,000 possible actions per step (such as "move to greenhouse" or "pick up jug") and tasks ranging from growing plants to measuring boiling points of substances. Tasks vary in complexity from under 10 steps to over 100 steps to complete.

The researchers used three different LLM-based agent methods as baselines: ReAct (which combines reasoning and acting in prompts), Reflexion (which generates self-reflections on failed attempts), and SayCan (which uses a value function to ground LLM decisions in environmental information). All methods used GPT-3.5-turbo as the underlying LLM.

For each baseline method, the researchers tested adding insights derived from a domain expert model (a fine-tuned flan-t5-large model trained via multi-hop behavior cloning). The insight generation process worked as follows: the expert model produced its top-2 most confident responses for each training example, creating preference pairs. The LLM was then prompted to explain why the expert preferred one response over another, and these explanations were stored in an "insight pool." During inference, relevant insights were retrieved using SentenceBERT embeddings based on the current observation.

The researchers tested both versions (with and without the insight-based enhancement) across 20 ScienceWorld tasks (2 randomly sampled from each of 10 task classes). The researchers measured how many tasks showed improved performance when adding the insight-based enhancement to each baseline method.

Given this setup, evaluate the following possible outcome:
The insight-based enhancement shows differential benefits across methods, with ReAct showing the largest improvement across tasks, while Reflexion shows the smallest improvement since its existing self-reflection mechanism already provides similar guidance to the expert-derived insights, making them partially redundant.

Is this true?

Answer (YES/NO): NO